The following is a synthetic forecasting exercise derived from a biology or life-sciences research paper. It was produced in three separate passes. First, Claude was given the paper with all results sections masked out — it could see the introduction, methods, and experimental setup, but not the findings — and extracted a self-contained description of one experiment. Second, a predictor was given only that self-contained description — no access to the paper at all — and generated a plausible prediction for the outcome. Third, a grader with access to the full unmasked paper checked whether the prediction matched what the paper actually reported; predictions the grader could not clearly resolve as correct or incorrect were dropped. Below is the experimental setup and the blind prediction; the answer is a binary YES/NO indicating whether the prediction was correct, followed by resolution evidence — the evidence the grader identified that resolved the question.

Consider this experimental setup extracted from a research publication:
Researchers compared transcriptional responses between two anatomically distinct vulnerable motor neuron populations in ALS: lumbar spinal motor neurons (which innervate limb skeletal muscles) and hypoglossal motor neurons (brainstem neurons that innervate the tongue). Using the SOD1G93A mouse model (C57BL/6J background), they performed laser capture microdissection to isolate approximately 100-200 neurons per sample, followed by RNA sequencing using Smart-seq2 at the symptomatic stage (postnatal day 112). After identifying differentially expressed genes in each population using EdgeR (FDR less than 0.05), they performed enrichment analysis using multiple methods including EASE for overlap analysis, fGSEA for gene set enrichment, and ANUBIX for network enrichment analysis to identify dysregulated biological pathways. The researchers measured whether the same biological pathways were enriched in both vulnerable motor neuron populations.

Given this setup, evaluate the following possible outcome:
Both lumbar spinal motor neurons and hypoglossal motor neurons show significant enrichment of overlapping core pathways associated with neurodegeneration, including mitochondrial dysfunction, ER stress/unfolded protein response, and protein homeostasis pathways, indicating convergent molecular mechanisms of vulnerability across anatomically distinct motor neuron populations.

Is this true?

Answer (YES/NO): NO